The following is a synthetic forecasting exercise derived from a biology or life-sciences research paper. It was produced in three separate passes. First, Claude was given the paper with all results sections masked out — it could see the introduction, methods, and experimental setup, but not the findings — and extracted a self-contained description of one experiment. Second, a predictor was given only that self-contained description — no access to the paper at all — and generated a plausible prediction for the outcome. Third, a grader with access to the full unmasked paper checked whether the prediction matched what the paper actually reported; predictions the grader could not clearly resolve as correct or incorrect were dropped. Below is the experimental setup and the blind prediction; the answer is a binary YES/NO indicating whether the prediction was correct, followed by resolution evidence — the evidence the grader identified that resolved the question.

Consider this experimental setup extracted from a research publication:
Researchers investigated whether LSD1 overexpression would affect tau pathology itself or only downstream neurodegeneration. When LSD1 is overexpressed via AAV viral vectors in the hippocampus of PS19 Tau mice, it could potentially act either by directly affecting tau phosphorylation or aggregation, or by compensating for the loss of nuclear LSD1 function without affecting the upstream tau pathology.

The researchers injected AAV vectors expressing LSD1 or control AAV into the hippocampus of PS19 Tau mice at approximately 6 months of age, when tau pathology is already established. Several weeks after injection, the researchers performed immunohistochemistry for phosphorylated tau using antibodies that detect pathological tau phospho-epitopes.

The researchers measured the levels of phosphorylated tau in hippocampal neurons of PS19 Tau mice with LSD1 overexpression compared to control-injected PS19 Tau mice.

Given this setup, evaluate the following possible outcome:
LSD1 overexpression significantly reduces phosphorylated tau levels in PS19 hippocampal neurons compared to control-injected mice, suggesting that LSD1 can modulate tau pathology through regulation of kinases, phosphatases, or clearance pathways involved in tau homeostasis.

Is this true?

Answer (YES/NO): NO